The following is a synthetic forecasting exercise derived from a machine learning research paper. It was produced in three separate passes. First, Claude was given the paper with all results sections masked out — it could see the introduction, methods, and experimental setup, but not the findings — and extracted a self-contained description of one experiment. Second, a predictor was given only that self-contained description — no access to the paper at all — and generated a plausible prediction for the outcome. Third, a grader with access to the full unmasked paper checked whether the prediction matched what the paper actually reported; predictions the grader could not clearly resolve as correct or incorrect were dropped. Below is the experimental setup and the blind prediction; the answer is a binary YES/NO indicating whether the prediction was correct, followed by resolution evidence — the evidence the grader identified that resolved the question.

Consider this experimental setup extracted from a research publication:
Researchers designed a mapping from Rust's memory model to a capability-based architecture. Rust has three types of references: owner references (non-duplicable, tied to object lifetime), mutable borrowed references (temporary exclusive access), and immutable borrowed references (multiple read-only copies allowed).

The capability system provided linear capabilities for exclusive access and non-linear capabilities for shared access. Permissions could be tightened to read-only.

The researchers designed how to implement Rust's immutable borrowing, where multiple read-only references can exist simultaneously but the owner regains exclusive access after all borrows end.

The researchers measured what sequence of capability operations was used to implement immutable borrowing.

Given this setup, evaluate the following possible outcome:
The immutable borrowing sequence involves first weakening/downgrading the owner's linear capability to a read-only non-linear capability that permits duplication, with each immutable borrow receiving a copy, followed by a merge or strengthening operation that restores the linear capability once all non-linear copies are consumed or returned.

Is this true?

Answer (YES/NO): NO